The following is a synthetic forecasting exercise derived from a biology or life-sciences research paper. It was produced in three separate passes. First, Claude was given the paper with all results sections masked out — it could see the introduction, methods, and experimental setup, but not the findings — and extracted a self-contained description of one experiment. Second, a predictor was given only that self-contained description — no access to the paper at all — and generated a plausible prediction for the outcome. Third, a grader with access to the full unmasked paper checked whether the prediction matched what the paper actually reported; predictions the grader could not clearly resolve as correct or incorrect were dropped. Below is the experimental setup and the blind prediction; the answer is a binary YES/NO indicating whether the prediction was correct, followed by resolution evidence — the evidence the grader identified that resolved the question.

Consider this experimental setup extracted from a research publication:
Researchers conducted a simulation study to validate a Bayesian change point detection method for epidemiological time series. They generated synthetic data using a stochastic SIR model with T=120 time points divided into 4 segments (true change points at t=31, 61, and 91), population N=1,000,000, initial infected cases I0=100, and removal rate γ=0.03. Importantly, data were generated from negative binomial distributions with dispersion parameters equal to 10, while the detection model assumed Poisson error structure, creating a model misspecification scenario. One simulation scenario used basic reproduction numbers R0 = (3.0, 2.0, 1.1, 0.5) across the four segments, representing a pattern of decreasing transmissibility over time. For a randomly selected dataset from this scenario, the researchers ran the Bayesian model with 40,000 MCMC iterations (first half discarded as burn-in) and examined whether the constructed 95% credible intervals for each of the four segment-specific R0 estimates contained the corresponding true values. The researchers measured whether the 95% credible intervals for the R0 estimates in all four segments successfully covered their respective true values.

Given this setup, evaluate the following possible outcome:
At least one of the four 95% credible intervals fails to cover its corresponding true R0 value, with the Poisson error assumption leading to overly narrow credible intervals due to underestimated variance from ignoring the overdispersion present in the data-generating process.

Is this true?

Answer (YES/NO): NO